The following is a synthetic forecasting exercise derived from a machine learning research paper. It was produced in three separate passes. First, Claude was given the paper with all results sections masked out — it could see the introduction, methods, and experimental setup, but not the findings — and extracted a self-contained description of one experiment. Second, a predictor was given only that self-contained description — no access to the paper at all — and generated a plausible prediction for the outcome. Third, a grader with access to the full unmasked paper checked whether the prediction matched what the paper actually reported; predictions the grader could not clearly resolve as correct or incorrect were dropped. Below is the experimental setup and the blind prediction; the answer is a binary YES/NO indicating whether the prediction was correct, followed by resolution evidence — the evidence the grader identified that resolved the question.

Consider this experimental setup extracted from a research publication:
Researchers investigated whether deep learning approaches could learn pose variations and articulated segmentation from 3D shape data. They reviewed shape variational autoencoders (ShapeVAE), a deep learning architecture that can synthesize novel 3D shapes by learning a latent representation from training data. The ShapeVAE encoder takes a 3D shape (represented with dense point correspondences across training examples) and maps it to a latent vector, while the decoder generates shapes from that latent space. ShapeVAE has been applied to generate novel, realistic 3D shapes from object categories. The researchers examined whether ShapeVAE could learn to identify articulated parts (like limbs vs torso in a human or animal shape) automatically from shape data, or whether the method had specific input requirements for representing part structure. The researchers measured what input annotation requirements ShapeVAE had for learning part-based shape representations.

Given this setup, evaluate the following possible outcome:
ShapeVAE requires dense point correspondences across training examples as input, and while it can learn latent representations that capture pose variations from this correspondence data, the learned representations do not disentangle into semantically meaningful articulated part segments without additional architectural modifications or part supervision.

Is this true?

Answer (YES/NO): NO